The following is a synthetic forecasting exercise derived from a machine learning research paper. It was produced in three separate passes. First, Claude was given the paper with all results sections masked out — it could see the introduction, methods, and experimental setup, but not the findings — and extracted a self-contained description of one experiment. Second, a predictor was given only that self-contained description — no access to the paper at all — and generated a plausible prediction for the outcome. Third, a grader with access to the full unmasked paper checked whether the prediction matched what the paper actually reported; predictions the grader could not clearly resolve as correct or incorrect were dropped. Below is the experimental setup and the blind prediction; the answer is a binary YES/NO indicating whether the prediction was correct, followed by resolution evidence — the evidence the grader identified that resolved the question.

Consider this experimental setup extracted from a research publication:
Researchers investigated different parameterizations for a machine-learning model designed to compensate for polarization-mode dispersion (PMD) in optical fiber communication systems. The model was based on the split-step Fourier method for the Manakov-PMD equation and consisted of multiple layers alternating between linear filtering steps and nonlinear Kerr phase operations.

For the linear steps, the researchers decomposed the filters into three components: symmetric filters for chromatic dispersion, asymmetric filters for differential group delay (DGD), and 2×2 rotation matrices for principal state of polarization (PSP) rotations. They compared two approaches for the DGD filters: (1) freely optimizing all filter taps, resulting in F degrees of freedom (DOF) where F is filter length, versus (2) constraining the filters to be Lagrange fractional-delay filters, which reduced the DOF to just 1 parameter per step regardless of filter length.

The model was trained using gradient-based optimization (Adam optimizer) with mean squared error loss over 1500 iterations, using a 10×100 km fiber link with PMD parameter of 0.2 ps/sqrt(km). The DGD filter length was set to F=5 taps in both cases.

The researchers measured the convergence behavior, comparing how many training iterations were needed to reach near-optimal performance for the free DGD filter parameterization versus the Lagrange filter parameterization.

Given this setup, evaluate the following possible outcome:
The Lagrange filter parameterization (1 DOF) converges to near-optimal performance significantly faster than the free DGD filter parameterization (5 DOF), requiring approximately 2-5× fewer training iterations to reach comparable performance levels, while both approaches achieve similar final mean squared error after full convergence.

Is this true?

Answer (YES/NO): NO